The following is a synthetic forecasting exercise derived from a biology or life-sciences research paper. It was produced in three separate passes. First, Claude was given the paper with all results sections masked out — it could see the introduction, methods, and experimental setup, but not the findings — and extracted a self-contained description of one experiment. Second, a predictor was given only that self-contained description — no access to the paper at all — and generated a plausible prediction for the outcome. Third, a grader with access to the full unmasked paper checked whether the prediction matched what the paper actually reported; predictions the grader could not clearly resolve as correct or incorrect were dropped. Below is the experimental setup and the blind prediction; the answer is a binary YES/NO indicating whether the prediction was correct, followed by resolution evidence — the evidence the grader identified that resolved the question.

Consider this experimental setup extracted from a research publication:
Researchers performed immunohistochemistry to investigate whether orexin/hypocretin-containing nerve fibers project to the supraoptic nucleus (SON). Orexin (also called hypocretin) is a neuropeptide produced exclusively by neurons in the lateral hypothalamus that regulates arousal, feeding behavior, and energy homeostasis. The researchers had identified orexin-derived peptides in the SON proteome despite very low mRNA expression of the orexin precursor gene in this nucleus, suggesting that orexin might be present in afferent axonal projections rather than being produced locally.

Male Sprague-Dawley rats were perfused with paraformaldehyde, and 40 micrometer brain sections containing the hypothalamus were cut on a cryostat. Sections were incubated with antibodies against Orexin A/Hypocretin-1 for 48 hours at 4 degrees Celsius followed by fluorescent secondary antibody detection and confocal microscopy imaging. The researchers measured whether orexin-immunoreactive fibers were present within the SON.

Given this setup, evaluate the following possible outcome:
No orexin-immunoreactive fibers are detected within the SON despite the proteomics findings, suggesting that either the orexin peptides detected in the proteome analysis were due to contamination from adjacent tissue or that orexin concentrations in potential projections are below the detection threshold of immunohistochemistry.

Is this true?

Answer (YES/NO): NO